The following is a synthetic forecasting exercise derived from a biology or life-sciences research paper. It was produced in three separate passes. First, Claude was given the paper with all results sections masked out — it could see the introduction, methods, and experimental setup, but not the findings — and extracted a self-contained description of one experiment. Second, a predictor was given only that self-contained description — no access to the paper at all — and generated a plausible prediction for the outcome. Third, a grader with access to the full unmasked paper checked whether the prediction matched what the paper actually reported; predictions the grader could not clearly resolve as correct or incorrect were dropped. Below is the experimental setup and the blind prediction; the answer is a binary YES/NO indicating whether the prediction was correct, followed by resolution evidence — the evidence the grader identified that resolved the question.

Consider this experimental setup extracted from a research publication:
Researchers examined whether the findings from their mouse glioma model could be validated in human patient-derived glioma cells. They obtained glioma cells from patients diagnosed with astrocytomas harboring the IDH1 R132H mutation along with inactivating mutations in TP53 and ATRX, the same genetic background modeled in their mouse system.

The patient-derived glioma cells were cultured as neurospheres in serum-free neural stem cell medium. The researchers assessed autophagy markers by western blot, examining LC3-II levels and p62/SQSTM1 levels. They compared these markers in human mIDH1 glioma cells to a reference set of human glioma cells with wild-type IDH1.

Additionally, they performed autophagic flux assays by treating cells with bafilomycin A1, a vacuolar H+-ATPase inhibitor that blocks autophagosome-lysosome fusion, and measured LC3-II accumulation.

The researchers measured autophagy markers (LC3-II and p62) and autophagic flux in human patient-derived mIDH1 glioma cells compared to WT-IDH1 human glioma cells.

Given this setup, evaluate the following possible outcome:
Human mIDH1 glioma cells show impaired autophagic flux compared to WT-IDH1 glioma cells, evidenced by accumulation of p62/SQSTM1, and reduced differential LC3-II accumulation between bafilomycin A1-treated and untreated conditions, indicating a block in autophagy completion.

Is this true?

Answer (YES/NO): NO